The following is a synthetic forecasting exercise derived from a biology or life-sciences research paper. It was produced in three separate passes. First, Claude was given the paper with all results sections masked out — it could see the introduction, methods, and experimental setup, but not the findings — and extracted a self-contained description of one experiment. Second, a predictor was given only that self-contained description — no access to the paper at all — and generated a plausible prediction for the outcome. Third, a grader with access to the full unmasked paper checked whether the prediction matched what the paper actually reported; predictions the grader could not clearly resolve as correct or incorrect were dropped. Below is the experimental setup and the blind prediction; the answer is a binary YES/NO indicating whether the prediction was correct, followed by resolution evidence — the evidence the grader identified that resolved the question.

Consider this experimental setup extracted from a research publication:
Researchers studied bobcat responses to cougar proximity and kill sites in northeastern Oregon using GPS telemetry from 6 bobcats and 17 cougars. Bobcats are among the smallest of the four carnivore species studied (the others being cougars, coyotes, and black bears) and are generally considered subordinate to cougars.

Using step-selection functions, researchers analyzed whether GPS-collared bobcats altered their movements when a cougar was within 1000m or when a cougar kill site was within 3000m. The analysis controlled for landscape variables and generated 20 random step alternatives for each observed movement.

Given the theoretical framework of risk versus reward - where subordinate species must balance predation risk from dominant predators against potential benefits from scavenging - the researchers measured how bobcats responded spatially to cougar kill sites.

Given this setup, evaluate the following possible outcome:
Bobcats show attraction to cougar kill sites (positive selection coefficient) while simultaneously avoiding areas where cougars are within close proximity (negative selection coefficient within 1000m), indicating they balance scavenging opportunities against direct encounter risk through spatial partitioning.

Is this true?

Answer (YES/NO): NO